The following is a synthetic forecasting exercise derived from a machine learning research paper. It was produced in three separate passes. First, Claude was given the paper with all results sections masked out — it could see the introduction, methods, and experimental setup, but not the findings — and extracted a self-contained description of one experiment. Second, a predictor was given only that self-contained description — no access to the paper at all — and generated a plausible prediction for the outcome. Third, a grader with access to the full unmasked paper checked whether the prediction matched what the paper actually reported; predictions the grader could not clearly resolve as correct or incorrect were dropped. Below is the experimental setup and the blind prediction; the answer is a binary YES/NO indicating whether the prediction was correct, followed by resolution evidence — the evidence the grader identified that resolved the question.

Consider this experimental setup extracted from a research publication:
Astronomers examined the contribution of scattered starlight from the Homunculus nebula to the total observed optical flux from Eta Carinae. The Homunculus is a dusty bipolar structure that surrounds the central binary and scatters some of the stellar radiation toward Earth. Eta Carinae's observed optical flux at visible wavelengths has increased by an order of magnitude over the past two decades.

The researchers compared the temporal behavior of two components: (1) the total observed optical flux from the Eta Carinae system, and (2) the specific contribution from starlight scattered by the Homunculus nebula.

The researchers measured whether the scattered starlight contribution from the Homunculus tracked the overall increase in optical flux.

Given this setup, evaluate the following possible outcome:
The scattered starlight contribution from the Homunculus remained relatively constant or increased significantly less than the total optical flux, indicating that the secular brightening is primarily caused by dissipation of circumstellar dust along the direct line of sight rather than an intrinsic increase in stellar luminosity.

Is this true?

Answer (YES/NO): YES